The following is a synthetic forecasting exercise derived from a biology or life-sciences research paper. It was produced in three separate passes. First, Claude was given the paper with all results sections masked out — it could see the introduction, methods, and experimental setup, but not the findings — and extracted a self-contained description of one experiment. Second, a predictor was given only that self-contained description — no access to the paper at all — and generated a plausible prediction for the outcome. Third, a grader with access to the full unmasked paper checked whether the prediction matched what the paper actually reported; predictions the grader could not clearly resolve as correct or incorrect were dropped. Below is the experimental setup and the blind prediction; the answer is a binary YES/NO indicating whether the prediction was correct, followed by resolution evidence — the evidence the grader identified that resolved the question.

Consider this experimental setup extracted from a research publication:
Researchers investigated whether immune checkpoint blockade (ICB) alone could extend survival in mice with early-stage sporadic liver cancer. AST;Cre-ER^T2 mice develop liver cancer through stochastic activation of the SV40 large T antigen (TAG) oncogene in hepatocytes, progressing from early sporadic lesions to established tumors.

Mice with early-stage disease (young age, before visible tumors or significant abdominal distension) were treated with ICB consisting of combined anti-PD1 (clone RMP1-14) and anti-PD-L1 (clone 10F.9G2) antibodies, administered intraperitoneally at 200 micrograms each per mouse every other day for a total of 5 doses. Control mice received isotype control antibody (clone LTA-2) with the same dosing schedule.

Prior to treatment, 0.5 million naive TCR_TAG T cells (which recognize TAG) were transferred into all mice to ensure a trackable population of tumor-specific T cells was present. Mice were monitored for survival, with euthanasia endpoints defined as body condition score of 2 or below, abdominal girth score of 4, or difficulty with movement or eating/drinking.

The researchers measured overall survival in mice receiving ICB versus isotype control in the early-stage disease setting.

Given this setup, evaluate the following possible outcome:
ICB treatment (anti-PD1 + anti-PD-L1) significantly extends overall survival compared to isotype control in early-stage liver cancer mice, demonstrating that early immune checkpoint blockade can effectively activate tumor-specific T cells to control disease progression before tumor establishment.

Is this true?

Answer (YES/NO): NO